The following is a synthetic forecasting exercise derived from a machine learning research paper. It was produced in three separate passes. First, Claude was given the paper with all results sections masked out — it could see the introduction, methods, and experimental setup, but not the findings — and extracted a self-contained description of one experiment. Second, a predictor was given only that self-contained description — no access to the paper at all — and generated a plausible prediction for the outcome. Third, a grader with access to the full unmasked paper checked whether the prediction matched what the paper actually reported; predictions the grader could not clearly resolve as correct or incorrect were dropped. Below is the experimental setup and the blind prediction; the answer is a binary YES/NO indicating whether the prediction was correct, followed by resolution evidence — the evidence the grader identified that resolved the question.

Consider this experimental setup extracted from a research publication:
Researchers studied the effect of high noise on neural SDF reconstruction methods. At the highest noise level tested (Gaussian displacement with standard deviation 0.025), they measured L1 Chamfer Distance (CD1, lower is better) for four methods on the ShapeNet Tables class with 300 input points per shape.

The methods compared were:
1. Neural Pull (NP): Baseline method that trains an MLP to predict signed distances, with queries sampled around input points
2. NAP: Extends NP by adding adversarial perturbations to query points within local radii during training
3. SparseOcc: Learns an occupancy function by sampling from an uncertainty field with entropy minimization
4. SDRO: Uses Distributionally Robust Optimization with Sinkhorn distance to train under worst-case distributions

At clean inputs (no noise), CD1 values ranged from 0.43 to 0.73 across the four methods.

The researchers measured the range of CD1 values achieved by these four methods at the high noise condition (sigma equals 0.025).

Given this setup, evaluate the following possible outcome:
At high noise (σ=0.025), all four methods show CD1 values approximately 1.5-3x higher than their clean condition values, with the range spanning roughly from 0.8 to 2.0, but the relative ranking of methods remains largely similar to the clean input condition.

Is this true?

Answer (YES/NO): NO